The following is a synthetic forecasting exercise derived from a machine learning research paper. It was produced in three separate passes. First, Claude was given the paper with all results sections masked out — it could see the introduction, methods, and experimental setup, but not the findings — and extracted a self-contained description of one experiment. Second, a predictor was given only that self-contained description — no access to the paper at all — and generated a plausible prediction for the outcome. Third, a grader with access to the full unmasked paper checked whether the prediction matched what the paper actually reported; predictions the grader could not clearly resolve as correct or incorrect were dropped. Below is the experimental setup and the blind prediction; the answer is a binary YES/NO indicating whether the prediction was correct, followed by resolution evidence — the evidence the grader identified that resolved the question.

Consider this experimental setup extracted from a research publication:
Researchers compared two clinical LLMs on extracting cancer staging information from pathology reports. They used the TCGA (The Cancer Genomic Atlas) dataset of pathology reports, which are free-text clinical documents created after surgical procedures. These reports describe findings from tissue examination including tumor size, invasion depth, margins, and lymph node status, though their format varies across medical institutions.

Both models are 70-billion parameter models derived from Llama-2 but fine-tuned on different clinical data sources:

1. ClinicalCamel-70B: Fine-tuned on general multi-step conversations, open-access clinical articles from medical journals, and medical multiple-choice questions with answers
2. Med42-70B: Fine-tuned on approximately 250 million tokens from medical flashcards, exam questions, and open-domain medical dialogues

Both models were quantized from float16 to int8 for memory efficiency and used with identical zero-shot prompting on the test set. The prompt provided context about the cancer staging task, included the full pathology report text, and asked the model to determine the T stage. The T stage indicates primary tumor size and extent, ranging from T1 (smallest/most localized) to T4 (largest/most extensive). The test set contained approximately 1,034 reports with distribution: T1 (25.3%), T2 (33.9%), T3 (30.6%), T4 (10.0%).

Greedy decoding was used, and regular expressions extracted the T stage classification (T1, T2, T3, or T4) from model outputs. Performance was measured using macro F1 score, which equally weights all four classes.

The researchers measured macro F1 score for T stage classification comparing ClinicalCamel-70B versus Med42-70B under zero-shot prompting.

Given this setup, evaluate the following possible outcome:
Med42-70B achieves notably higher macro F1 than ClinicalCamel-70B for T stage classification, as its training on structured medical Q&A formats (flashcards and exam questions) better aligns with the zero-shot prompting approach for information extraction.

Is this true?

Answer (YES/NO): NO